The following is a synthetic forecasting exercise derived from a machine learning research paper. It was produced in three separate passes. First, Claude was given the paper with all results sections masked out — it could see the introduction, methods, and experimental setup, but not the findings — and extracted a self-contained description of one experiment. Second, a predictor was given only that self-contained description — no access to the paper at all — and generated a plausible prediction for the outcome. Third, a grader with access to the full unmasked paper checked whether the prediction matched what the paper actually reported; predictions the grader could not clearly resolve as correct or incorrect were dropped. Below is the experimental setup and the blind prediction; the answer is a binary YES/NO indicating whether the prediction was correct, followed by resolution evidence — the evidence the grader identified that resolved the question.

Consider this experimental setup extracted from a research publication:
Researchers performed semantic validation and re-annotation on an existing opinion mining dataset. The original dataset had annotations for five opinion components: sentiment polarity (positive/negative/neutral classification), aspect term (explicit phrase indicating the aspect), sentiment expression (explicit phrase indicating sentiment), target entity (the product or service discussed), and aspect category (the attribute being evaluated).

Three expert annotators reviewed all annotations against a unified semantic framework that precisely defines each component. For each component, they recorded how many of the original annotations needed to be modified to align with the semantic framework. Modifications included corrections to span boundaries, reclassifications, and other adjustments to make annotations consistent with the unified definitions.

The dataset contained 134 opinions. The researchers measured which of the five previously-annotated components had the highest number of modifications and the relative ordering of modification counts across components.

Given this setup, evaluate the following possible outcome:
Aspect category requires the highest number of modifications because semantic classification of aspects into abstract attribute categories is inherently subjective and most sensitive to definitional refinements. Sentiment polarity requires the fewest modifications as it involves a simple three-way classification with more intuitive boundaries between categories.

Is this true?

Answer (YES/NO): NO